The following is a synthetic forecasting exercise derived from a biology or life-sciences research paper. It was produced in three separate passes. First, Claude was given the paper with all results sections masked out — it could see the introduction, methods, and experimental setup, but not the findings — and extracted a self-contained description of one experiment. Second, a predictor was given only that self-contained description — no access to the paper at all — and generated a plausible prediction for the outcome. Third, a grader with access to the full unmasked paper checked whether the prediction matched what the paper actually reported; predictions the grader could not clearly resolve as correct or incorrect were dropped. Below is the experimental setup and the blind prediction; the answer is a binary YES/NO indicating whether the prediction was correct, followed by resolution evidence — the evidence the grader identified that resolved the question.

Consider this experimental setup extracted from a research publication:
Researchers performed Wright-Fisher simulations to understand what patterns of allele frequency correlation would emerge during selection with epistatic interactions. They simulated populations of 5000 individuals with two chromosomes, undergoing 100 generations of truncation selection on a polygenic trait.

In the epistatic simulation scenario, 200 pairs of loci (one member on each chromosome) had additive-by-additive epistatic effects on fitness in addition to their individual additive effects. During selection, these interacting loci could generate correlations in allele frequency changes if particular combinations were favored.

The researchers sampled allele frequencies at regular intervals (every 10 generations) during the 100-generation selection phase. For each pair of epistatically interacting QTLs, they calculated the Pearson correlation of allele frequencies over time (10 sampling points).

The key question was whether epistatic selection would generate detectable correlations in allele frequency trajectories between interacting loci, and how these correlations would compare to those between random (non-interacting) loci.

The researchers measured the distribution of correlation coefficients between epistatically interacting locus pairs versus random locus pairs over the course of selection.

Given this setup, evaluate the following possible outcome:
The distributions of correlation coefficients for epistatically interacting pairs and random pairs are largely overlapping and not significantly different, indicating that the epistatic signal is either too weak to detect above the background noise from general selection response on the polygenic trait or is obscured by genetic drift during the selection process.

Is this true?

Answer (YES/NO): NO